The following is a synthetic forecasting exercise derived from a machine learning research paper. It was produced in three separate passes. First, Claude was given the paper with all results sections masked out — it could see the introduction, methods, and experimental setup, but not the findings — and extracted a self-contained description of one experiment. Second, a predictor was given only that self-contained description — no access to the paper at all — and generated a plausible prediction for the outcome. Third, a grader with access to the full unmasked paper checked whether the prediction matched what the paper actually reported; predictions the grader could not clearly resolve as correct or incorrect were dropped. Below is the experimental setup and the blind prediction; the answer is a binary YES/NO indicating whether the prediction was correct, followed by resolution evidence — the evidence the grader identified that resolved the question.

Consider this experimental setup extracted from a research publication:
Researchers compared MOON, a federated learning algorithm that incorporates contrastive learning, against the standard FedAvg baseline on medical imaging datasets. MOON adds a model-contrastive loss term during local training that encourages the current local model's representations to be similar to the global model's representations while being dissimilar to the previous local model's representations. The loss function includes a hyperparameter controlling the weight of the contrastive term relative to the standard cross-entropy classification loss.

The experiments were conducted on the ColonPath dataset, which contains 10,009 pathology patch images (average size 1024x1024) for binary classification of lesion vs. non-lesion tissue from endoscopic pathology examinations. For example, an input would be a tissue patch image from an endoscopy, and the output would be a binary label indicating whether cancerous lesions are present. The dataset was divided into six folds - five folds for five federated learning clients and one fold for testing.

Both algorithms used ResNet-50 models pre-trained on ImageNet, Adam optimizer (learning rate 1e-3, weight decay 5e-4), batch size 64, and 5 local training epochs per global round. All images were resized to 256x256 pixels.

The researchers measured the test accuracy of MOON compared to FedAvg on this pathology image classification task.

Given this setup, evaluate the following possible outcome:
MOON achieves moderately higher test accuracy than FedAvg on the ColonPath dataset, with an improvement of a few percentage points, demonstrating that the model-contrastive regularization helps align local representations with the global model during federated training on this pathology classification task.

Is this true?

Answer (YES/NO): NO